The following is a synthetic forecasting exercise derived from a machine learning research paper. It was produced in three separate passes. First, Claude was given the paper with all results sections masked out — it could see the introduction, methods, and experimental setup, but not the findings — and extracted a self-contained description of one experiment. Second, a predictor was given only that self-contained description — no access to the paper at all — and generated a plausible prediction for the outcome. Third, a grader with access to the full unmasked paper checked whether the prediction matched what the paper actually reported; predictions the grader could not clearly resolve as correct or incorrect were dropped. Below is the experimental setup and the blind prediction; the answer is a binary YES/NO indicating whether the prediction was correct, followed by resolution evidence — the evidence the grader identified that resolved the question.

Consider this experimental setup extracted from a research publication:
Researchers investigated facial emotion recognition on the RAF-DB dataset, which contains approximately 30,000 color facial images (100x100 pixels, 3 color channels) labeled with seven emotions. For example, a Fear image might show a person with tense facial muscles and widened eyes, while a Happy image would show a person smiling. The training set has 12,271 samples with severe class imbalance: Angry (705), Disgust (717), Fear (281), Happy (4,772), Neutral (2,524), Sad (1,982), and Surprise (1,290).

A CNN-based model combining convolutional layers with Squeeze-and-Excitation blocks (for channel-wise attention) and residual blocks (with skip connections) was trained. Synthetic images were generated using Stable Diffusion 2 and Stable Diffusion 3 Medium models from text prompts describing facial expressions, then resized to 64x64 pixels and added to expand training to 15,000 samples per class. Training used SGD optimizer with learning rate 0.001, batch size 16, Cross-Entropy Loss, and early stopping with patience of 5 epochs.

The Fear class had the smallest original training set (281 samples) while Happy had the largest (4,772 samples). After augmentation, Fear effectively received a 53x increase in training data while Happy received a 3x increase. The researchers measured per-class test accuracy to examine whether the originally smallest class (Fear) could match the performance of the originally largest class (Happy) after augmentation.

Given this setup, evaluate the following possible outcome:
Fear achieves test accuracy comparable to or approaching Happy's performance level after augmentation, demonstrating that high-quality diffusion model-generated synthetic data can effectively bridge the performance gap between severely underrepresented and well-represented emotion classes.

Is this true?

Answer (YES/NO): YES